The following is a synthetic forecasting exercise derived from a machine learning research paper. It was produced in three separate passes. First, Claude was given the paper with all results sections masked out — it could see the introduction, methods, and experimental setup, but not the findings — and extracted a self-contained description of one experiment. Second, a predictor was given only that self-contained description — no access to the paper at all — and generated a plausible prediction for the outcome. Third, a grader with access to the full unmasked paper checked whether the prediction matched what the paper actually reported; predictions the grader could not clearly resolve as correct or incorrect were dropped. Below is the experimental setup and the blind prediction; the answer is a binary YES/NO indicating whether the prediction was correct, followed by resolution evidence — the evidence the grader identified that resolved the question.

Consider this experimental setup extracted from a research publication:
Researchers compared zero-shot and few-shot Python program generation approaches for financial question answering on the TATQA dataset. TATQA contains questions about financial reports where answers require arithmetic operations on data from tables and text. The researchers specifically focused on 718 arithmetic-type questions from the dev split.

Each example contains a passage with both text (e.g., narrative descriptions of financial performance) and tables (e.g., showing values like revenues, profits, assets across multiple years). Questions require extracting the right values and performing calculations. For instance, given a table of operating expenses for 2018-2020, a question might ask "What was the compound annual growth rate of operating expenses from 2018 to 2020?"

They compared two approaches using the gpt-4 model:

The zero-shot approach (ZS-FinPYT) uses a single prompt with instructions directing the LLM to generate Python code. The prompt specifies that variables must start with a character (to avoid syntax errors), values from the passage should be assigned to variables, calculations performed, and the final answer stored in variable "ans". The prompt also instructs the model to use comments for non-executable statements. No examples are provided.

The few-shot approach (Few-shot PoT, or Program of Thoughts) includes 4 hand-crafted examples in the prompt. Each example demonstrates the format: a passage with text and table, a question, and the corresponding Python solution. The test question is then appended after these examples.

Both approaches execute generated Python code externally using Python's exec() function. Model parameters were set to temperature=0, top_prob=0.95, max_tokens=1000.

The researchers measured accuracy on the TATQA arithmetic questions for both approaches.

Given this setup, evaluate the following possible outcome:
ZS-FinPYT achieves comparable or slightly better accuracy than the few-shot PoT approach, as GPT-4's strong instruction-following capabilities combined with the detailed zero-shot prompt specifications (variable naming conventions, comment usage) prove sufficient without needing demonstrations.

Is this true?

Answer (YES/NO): YES